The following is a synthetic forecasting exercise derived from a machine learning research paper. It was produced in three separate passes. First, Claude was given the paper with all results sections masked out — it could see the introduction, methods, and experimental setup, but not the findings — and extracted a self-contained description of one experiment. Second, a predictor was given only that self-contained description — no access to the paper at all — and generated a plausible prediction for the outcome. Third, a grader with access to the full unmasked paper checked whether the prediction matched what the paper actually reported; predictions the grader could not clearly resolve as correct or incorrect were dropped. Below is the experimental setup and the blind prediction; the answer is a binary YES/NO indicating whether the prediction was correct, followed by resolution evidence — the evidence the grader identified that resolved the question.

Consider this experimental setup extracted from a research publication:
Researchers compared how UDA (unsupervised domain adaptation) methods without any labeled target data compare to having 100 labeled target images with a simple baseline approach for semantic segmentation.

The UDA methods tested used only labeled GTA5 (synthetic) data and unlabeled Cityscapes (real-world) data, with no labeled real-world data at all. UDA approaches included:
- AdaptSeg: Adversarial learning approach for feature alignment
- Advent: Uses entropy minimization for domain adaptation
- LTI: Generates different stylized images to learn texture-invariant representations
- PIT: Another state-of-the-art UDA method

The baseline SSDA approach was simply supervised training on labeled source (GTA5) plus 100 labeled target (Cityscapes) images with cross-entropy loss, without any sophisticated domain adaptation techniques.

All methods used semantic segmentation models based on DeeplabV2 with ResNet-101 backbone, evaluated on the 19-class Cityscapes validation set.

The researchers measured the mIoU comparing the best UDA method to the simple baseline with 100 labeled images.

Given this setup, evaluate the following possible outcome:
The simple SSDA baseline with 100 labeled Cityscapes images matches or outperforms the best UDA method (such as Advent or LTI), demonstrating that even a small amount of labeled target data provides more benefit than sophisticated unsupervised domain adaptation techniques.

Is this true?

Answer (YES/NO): YES